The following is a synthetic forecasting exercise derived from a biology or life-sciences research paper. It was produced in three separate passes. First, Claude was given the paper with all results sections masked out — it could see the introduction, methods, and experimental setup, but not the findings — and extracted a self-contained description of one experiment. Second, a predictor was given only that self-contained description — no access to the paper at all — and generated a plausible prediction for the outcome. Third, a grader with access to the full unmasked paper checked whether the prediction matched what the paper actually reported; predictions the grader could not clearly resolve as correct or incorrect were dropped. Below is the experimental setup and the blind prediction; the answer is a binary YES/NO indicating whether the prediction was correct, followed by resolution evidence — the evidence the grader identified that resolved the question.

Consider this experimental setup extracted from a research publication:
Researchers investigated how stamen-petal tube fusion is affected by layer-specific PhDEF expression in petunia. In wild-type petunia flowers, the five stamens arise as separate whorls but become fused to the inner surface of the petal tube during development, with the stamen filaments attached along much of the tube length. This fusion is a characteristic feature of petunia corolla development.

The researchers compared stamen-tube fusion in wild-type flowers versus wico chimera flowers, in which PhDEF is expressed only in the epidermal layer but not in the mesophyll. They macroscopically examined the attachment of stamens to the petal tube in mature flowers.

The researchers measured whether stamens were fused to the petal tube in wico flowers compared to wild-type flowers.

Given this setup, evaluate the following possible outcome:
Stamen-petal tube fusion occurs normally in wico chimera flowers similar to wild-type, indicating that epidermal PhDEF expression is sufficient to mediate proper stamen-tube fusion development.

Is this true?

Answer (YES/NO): NO